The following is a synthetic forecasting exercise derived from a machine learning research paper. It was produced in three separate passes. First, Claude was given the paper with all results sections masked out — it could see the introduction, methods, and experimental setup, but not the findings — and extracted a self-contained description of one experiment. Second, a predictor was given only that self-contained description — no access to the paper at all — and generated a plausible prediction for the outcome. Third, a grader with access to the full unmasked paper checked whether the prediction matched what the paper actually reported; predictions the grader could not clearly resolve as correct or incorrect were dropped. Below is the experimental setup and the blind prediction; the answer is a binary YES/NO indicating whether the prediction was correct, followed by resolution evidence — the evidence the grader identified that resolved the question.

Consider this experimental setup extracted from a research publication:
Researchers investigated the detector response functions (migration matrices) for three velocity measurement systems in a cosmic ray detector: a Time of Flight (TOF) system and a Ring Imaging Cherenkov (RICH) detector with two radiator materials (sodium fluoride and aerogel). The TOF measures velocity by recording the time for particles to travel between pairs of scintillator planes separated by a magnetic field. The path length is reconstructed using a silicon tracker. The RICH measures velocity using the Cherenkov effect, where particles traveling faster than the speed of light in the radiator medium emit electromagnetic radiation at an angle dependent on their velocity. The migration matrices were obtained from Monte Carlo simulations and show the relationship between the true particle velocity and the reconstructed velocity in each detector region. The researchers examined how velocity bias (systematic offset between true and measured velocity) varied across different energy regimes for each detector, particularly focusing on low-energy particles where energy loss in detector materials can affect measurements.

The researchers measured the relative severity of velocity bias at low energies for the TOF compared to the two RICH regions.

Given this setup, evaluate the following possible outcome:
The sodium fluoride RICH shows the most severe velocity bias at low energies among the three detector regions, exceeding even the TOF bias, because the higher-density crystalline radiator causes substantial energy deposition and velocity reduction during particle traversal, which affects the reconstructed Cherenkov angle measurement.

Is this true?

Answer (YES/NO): NO